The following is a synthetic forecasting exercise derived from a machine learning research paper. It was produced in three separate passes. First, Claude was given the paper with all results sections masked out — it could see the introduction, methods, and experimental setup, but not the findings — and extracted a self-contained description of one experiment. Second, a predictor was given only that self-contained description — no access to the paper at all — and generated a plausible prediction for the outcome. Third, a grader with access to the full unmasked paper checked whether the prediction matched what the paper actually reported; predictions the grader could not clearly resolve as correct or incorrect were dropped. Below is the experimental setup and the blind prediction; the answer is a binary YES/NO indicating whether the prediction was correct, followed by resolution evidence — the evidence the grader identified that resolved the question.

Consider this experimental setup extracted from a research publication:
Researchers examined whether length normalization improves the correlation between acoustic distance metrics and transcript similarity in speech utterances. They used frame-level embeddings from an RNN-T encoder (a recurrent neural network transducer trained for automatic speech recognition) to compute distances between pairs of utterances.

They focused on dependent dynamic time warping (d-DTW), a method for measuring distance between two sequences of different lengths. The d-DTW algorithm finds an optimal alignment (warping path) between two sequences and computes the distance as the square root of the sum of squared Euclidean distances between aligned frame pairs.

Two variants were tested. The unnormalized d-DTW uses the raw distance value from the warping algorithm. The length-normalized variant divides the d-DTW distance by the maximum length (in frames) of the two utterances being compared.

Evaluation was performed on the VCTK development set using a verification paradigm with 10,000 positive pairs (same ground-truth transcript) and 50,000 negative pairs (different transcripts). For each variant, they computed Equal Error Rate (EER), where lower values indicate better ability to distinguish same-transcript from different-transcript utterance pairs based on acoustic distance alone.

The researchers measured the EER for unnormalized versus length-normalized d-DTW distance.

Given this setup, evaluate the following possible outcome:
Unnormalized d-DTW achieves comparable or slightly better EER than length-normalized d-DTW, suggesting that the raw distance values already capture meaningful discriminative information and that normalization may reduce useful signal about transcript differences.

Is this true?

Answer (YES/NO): NO